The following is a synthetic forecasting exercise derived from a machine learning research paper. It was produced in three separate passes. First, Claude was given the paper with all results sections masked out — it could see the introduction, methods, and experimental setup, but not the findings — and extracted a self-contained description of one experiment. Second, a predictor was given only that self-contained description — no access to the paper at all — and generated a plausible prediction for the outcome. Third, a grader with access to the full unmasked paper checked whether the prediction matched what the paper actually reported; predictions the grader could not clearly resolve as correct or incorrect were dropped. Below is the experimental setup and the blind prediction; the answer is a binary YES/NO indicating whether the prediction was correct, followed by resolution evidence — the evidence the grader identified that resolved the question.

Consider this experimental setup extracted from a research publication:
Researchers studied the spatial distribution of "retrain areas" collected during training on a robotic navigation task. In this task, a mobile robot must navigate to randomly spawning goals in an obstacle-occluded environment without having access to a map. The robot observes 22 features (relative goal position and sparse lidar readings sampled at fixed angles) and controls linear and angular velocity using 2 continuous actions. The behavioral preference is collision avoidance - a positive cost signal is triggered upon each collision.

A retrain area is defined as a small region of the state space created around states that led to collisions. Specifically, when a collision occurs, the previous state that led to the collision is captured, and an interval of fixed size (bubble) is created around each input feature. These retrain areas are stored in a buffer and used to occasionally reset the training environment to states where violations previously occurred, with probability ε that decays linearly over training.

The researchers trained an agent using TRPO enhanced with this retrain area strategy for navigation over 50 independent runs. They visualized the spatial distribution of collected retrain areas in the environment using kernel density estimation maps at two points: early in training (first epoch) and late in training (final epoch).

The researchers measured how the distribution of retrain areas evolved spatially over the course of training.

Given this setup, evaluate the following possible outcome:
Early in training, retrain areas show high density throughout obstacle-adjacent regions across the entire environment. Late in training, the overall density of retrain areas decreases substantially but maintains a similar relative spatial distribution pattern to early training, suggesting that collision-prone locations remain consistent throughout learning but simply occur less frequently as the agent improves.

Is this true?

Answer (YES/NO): NO